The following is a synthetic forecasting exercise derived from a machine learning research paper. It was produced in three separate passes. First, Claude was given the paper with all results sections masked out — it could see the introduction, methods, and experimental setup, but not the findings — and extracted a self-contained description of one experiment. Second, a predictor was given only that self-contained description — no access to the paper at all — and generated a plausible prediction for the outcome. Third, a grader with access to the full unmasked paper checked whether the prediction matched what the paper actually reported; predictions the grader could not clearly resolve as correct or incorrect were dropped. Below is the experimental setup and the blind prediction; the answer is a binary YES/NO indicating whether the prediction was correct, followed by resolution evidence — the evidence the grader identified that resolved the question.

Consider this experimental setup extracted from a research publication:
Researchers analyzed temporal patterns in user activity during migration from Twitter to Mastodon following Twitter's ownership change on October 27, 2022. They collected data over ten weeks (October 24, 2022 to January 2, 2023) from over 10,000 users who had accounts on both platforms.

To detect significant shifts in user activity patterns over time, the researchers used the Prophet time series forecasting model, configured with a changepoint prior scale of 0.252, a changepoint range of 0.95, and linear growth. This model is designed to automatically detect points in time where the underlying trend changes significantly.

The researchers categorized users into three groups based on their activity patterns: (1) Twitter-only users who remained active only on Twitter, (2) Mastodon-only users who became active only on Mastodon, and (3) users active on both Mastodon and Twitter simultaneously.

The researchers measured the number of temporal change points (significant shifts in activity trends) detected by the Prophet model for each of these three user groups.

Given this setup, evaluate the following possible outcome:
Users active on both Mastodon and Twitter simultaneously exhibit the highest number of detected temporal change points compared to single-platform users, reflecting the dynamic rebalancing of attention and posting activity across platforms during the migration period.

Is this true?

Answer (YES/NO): NO